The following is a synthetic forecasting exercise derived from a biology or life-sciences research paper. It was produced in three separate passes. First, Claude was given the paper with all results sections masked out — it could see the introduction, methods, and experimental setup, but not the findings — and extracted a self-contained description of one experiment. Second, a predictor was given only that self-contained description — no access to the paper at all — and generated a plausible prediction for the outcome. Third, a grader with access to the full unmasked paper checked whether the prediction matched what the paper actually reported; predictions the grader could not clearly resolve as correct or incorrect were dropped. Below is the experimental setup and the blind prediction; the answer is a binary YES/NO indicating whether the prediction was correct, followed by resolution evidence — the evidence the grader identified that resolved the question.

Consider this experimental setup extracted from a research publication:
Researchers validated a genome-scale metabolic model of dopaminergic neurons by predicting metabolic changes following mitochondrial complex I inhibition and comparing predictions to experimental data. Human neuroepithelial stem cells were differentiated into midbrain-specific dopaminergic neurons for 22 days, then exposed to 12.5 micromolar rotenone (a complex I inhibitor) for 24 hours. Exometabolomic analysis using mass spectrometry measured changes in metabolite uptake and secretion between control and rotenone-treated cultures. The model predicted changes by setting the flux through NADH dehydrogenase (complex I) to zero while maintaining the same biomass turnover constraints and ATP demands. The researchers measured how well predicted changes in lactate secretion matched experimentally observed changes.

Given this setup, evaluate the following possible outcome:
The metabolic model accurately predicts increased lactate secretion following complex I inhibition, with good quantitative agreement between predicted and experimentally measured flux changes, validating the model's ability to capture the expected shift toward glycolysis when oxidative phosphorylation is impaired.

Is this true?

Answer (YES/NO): YES